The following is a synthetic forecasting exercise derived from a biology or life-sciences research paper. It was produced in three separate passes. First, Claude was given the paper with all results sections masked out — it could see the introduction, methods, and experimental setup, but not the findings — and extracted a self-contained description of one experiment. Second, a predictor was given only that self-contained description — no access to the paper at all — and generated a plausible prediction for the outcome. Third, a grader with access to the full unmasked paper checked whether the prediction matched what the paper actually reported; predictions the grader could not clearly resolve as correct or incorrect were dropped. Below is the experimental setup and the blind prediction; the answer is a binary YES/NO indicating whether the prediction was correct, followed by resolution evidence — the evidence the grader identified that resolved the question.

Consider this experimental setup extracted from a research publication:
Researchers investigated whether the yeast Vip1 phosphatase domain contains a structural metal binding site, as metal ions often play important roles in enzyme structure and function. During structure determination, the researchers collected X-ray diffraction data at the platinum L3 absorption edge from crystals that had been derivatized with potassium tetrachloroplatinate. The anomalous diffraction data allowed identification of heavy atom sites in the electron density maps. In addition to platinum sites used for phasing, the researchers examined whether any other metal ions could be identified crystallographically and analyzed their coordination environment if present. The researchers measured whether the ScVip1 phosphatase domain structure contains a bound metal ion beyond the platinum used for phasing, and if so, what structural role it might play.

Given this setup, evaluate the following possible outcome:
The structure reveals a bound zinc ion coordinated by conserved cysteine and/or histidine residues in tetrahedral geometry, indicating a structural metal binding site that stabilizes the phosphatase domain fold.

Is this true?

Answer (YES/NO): YES